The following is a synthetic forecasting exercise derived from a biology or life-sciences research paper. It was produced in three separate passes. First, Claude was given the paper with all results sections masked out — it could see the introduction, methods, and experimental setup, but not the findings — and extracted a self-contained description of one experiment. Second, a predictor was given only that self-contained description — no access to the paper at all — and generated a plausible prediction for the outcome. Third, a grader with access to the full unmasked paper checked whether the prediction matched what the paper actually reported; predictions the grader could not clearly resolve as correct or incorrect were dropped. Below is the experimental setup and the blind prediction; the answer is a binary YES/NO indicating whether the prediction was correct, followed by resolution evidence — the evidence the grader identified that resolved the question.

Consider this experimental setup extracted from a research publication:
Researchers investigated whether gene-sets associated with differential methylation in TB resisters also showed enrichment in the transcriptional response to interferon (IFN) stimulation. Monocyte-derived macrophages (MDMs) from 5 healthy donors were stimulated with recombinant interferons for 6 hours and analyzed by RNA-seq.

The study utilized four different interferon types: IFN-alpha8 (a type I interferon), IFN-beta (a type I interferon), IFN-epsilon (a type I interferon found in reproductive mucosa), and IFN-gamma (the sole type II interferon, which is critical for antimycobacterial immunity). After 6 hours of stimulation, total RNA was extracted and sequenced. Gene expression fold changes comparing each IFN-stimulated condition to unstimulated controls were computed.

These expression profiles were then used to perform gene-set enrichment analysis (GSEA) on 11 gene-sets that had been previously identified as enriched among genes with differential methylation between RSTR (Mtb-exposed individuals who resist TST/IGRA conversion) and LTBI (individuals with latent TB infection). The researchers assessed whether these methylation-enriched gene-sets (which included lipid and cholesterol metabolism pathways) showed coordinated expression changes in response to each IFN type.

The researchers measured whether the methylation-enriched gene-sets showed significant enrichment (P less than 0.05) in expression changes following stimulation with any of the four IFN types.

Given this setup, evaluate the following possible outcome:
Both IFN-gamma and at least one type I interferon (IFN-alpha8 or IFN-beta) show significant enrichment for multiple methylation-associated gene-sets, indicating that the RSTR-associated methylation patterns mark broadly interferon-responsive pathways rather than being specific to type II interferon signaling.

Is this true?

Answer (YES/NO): NO